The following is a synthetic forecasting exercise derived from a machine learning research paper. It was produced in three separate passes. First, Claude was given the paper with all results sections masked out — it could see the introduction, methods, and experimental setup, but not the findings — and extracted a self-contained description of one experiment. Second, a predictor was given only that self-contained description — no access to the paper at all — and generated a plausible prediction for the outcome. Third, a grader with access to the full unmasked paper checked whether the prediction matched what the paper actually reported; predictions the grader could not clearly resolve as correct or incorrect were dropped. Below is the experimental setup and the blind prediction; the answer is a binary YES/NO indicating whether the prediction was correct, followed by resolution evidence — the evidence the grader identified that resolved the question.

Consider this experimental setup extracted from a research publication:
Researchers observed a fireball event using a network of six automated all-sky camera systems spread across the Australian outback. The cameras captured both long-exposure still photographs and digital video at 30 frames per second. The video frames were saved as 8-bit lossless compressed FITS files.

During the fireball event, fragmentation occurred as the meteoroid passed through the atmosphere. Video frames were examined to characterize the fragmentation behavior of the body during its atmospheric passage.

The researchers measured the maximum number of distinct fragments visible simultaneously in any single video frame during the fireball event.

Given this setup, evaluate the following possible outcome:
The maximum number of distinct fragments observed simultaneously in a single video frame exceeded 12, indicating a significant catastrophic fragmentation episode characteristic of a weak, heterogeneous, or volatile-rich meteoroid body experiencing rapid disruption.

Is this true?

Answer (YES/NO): NO